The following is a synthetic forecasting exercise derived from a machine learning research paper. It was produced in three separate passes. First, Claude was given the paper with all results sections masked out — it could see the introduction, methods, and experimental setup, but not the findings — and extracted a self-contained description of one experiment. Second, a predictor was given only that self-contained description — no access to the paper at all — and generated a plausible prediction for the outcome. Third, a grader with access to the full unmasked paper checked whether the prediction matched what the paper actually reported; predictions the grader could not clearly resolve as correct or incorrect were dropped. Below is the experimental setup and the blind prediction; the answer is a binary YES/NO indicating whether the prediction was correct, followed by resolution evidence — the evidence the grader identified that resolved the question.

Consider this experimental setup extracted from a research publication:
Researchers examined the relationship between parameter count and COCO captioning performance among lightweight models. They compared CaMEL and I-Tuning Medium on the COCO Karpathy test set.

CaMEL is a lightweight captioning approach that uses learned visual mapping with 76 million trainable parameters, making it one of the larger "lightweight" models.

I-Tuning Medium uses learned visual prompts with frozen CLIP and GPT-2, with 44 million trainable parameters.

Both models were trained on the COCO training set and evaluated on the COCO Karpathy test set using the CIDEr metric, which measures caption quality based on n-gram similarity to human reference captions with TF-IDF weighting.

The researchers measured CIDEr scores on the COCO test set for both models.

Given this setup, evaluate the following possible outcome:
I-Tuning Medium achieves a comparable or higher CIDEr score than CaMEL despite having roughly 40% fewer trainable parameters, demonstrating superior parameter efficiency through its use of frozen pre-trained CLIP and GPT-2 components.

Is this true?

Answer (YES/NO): NO